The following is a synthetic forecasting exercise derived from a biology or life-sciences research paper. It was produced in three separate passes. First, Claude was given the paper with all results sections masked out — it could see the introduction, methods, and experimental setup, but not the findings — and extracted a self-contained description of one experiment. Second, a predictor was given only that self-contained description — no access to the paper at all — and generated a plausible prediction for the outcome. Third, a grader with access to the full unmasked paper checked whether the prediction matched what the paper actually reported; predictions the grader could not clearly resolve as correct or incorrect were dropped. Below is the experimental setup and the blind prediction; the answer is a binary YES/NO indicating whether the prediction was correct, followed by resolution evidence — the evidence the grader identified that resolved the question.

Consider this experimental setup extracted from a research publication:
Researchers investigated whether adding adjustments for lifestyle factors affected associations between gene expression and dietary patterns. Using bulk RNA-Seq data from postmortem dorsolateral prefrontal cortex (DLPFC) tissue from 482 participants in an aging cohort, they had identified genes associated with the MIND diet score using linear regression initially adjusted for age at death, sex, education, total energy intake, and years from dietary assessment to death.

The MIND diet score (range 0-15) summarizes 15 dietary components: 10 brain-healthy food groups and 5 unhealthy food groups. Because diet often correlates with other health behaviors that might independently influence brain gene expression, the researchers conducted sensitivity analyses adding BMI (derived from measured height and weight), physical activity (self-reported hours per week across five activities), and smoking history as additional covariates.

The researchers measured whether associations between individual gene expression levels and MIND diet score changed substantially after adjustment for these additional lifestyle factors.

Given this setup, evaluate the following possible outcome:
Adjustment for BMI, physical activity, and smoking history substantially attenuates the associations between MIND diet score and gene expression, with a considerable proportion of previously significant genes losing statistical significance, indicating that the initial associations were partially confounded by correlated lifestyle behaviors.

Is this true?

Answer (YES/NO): NO